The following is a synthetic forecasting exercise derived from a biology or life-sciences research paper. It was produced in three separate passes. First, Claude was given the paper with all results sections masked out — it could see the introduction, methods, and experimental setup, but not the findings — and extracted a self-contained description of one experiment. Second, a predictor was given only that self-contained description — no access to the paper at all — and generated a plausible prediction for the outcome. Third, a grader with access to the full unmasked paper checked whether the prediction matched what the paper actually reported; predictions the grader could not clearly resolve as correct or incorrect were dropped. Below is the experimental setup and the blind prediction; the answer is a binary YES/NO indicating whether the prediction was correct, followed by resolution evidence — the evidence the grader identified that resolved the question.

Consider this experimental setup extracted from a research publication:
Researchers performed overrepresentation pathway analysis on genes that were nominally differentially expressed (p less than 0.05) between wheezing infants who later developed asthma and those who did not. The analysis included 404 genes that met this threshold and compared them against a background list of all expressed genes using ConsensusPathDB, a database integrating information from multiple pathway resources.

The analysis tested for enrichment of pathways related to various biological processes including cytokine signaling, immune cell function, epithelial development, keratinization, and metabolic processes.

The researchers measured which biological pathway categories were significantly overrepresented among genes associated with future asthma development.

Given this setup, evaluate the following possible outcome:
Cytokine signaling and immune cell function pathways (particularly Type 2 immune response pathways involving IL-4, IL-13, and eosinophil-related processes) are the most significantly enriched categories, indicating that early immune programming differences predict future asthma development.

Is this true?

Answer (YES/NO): NO